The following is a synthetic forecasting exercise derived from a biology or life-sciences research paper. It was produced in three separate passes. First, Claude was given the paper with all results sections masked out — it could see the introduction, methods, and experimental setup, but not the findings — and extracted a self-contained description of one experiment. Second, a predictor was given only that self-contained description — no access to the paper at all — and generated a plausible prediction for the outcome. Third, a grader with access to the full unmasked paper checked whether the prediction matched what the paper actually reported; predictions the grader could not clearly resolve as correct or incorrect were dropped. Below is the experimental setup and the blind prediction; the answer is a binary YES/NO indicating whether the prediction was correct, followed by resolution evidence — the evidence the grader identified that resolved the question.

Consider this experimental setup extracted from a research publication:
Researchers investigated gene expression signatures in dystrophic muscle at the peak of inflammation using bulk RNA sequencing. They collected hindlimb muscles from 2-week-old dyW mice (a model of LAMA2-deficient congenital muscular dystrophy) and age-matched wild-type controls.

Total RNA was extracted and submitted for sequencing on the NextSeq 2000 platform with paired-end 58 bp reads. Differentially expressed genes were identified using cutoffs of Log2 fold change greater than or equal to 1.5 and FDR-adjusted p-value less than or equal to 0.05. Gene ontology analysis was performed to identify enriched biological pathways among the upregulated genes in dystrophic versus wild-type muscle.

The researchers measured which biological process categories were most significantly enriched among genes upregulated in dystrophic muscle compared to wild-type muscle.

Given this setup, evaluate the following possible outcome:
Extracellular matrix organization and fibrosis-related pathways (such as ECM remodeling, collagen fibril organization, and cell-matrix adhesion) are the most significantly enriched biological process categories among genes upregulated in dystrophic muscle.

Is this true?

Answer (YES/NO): NO